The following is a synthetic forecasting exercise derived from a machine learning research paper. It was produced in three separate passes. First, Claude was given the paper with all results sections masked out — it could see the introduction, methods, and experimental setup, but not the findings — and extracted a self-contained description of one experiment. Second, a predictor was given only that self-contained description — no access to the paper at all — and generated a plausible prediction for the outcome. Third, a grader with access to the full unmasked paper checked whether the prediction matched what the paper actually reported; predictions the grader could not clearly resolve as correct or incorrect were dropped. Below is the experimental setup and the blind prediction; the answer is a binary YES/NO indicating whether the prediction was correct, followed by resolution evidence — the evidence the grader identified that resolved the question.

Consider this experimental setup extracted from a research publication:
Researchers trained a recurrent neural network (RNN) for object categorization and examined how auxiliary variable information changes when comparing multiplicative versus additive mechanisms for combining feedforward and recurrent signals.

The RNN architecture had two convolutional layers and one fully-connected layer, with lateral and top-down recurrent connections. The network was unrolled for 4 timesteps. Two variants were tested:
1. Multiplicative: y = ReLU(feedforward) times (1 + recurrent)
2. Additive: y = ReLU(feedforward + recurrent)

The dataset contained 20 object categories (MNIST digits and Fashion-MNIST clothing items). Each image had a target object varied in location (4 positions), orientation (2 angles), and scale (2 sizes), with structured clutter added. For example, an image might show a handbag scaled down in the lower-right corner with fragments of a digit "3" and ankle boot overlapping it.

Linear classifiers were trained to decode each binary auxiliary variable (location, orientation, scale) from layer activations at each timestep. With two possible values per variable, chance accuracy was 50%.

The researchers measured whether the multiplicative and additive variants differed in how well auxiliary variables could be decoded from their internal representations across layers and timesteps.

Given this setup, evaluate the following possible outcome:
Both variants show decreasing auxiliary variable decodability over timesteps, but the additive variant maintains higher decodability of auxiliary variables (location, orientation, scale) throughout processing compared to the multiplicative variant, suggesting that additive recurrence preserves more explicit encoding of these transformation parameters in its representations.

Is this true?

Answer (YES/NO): NO